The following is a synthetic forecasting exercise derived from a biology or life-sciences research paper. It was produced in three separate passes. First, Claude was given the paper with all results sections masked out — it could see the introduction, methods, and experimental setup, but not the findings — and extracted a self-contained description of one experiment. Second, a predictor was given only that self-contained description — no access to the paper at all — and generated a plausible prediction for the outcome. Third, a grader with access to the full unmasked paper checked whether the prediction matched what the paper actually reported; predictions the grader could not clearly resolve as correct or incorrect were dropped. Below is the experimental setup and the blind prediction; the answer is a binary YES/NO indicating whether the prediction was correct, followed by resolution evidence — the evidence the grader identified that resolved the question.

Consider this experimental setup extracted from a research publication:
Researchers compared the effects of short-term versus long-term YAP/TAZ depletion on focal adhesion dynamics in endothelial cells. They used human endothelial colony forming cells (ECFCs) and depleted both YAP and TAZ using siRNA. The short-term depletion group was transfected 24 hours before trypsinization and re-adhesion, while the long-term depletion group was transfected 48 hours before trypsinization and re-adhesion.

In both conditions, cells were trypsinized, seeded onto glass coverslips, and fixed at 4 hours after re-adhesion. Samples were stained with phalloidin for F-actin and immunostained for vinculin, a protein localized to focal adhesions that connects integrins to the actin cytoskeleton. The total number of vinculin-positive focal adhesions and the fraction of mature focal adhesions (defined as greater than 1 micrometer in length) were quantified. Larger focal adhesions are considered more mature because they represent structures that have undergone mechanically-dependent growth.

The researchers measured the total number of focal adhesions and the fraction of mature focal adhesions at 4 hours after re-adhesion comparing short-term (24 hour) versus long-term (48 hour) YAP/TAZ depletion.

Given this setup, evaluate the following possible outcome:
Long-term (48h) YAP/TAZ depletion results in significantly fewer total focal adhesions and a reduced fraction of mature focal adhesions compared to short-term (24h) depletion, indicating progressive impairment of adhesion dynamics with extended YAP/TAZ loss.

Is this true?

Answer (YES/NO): NO